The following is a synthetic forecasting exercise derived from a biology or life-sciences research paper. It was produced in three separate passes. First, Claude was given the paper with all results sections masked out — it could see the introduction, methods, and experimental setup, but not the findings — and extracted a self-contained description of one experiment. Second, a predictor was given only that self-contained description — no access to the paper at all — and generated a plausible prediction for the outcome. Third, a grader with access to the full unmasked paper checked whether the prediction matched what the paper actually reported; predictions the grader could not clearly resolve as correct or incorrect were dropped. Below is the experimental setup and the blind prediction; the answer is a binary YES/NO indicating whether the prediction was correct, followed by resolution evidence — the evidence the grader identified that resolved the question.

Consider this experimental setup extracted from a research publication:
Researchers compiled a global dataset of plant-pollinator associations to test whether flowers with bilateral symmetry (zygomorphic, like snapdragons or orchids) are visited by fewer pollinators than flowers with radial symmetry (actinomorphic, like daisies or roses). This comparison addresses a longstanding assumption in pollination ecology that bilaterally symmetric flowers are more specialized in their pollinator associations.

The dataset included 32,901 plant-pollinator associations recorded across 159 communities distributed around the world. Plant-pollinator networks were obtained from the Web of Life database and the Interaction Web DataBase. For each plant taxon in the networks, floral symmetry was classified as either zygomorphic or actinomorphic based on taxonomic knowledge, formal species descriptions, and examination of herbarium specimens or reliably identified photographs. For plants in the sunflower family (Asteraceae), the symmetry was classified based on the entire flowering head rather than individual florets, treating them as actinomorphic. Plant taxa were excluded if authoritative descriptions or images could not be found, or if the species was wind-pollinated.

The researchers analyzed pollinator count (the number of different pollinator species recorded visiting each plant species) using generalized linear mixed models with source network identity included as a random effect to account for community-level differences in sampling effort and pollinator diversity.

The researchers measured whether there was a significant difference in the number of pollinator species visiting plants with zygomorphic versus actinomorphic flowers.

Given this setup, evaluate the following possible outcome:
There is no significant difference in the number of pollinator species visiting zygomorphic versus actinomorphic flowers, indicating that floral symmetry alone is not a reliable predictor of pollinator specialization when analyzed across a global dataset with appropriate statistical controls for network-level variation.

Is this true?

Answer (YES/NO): NO